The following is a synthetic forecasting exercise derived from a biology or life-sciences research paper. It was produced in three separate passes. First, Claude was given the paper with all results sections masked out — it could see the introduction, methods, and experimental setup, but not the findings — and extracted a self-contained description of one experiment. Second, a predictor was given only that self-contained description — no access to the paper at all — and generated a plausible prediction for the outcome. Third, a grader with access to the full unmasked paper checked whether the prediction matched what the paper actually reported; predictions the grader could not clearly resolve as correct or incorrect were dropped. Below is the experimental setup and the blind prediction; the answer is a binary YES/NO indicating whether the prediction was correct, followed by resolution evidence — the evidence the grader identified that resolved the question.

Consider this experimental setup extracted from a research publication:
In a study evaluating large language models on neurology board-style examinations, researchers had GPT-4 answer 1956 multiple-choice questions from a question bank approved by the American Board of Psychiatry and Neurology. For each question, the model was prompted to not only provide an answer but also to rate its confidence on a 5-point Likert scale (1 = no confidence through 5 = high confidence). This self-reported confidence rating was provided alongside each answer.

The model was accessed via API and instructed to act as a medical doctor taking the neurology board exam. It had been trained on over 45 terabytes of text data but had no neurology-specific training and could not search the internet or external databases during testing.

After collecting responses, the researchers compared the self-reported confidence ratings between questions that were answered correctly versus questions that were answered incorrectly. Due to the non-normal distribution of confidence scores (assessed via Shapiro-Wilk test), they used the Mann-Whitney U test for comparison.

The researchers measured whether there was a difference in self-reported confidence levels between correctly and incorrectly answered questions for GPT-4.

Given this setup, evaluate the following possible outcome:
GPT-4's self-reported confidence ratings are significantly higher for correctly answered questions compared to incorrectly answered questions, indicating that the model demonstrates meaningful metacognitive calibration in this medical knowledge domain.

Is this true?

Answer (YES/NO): NO